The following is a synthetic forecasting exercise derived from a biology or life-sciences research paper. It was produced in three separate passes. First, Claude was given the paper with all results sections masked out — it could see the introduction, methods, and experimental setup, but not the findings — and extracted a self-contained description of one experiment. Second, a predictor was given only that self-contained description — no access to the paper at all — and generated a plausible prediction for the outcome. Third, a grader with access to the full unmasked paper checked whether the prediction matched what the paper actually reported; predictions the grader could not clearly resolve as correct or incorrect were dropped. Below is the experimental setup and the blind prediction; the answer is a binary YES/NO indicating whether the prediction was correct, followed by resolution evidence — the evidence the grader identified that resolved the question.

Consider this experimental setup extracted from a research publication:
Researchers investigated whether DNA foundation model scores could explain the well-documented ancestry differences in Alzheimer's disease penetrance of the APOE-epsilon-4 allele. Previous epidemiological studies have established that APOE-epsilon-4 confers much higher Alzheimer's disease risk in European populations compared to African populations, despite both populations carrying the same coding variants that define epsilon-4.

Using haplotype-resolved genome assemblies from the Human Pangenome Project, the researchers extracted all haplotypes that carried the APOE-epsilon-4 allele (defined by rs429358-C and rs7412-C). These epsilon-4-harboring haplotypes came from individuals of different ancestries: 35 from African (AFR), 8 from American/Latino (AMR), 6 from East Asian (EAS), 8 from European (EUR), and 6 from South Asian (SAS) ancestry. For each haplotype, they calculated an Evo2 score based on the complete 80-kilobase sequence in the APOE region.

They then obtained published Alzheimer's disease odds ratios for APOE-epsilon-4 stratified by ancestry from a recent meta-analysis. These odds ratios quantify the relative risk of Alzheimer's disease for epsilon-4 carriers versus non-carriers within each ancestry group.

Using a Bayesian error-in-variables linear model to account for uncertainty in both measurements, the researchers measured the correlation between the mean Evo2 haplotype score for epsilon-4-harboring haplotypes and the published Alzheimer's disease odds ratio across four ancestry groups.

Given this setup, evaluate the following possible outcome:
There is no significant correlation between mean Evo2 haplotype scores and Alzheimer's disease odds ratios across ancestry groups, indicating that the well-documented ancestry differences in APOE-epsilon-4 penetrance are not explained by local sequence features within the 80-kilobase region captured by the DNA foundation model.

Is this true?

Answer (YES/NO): NO